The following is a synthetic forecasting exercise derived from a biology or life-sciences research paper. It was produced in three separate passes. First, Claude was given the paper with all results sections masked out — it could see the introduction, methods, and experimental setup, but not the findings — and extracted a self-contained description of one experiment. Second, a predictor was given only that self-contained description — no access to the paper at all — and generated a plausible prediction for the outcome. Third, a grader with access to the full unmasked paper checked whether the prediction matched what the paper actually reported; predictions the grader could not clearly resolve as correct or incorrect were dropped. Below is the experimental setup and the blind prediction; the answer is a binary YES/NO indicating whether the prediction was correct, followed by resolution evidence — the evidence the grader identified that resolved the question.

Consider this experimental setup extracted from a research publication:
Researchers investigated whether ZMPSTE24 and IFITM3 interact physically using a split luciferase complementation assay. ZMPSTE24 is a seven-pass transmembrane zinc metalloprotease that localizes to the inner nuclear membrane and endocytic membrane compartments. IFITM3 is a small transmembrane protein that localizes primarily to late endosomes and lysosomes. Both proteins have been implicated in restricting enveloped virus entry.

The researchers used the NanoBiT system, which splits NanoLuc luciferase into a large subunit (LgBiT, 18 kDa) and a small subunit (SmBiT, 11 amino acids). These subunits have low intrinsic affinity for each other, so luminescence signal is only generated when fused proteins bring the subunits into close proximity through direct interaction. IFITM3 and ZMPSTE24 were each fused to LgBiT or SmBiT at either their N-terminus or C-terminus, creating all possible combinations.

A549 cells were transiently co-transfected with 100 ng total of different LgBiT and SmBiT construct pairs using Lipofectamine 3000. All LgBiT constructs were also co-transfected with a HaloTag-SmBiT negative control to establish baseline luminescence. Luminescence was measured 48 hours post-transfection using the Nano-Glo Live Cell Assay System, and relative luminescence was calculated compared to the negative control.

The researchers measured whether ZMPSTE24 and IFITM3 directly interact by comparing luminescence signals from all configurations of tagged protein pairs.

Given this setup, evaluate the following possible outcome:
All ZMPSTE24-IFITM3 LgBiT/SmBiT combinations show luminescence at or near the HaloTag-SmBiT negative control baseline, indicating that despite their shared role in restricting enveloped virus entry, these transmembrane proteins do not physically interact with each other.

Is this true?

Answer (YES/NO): NO